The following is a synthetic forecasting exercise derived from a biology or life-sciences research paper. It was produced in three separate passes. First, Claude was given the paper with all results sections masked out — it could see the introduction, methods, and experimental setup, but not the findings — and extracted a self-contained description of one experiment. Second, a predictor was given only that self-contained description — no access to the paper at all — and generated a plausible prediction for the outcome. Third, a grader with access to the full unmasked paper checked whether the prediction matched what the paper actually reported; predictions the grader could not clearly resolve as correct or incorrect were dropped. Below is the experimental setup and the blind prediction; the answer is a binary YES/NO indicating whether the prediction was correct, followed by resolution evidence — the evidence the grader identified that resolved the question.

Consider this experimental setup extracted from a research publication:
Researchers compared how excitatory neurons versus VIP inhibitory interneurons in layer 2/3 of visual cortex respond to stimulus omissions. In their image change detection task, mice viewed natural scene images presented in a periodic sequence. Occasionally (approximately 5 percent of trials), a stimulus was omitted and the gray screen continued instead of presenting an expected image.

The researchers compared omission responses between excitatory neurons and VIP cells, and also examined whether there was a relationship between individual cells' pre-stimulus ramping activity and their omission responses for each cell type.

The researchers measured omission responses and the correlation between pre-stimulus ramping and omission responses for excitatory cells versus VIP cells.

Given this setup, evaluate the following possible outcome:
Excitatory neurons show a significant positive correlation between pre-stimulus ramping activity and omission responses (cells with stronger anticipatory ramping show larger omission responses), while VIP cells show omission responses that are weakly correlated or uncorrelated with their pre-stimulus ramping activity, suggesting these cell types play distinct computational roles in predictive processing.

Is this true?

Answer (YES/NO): NO